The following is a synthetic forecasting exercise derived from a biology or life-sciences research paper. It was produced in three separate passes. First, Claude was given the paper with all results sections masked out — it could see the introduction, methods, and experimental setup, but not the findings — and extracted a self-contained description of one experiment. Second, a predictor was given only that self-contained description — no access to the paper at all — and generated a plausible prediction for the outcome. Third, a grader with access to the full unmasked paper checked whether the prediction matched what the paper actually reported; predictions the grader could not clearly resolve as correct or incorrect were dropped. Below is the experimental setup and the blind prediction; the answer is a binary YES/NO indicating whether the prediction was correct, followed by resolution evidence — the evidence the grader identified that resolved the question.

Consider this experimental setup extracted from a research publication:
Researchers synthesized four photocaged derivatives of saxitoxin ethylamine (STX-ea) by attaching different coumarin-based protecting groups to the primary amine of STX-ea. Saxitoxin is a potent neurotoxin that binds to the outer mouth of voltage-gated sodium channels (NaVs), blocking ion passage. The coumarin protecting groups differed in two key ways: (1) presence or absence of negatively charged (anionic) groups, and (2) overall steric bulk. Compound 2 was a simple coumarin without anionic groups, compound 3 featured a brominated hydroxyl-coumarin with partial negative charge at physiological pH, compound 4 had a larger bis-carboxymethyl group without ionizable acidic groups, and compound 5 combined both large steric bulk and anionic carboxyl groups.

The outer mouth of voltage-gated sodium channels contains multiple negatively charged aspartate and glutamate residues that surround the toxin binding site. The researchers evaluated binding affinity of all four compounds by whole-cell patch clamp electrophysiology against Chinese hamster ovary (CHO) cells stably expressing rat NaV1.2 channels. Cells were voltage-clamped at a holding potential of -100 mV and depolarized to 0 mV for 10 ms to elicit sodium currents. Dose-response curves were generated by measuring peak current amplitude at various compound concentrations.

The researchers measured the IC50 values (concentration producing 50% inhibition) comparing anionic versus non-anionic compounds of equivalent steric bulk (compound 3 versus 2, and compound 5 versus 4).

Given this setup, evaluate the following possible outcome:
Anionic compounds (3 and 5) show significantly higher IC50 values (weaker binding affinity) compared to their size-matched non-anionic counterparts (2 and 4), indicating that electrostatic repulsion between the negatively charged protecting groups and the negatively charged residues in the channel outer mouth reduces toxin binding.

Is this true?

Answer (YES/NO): YES